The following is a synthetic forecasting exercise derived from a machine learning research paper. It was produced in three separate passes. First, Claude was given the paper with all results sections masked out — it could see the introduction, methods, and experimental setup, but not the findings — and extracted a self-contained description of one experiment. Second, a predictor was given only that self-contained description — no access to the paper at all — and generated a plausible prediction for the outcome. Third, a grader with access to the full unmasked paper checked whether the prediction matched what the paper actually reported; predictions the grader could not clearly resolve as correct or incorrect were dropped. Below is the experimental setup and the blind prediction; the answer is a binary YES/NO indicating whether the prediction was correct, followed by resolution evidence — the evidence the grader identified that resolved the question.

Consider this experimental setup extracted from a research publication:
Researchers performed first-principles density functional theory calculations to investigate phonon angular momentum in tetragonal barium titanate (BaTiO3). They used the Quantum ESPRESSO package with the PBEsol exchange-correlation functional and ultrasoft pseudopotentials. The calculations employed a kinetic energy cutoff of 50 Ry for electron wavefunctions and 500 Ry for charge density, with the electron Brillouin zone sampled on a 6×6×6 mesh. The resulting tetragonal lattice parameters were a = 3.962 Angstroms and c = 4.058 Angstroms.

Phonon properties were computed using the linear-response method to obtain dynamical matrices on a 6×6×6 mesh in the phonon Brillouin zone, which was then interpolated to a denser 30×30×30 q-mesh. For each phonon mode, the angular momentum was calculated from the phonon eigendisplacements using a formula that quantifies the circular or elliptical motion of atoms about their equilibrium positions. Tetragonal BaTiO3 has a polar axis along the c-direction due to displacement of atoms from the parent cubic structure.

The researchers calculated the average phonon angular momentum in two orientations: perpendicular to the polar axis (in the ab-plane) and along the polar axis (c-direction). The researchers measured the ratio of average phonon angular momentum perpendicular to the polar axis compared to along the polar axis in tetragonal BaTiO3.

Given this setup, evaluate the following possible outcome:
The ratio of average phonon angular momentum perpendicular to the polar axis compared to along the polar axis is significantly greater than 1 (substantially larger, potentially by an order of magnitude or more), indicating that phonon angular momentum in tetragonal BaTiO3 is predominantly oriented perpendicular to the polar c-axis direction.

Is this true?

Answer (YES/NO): YES